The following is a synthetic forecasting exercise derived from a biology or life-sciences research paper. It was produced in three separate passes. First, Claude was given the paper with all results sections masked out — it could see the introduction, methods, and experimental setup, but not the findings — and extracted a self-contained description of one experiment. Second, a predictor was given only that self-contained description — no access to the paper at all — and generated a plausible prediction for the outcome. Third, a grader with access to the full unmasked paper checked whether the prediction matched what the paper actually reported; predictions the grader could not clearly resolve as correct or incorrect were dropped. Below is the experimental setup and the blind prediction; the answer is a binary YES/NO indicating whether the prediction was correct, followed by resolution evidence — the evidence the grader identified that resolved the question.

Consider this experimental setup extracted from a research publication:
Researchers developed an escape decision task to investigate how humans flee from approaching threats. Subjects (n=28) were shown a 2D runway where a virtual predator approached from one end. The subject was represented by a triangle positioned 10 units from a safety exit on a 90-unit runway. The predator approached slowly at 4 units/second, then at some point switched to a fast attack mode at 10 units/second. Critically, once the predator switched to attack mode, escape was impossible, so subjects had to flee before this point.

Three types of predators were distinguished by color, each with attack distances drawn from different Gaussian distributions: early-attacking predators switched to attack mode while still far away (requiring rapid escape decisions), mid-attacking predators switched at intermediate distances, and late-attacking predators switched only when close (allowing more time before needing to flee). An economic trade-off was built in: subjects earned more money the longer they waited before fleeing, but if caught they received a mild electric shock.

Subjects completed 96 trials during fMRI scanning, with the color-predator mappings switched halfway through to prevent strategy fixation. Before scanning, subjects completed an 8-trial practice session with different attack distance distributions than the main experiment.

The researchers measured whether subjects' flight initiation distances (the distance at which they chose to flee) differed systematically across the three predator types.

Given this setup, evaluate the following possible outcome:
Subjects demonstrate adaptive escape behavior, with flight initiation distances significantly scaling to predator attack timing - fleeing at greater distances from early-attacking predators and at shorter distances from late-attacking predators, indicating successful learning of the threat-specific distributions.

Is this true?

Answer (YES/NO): YES